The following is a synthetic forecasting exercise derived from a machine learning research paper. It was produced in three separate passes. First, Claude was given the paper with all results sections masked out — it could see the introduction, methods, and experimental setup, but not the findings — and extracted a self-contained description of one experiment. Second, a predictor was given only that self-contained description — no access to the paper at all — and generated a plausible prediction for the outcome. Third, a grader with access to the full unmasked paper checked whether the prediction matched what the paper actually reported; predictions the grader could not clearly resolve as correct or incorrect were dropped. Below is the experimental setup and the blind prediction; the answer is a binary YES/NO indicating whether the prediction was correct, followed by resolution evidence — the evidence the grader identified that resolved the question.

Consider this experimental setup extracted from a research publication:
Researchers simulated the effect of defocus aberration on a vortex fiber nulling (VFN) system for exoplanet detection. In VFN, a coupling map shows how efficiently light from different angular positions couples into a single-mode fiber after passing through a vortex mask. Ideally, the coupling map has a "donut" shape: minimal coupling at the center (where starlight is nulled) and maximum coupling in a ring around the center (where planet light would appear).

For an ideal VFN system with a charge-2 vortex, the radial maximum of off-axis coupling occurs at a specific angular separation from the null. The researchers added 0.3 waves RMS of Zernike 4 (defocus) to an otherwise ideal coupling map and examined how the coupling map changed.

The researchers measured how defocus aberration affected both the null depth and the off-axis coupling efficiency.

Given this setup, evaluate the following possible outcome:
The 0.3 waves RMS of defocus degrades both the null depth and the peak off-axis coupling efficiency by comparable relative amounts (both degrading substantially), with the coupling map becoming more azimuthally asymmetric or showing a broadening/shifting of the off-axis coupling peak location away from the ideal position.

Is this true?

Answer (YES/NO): NO